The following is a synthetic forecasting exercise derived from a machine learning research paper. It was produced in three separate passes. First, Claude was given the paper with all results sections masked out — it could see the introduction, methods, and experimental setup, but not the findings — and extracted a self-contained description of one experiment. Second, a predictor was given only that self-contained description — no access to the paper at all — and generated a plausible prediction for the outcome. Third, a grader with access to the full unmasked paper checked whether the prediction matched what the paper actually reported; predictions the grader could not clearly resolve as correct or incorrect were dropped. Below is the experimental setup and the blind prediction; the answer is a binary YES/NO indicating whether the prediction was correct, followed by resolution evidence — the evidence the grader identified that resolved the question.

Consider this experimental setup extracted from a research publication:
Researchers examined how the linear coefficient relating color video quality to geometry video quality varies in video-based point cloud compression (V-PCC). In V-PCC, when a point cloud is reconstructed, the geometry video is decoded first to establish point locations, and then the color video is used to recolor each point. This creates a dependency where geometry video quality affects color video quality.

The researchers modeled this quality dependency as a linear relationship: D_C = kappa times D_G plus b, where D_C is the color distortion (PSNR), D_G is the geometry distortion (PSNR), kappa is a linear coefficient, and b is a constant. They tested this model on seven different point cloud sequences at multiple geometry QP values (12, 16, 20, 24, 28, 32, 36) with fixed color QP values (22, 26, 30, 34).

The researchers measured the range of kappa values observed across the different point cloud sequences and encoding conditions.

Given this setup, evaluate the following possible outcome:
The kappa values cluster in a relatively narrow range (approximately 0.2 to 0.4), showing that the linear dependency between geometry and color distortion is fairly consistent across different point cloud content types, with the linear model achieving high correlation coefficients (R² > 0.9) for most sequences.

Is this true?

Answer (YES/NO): NO